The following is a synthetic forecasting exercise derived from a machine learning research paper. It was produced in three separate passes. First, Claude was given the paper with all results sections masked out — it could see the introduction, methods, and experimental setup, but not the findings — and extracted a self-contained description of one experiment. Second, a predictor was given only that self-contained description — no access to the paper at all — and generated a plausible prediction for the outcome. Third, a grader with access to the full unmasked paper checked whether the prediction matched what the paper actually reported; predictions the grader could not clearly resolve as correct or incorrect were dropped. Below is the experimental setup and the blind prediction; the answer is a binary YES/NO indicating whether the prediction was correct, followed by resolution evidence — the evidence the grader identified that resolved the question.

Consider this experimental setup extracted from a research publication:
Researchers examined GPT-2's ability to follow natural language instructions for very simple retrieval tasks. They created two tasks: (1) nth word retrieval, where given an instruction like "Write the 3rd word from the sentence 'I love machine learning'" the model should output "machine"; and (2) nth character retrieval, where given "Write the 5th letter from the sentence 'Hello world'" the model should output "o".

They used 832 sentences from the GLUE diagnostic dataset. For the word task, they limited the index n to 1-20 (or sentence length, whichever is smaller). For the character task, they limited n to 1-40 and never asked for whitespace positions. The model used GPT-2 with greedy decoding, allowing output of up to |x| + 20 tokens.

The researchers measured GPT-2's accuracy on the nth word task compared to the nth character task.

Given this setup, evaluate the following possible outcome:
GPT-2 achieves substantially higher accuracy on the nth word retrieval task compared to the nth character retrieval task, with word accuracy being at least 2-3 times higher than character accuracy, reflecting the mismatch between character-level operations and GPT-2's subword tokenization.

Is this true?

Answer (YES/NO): NO